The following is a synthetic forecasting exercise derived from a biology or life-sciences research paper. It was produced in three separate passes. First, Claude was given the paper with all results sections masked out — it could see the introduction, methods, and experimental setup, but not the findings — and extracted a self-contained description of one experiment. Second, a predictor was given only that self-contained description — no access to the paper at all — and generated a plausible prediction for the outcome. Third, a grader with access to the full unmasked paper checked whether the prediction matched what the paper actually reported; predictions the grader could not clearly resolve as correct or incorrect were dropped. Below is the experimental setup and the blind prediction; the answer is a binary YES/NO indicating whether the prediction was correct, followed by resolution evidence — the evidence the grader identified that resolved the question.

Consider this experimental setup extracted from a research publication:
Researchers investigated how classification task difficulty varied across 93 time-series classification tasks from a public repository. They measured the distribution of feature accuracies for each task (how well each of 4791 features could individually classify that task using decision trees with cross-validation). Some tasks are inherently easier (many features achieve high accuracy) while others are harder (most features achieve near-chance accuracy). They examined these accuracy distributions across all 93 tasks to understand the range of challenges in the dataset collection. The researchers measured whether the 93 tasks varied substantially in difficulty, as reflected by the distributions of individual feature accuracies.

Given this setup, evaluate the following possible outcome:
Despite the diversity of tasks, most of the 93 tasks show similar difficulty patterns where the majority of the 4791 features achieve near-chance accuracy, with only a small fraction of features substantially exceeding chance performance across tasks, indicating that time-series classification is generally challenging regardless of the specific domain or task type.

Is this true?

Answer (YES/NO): NO